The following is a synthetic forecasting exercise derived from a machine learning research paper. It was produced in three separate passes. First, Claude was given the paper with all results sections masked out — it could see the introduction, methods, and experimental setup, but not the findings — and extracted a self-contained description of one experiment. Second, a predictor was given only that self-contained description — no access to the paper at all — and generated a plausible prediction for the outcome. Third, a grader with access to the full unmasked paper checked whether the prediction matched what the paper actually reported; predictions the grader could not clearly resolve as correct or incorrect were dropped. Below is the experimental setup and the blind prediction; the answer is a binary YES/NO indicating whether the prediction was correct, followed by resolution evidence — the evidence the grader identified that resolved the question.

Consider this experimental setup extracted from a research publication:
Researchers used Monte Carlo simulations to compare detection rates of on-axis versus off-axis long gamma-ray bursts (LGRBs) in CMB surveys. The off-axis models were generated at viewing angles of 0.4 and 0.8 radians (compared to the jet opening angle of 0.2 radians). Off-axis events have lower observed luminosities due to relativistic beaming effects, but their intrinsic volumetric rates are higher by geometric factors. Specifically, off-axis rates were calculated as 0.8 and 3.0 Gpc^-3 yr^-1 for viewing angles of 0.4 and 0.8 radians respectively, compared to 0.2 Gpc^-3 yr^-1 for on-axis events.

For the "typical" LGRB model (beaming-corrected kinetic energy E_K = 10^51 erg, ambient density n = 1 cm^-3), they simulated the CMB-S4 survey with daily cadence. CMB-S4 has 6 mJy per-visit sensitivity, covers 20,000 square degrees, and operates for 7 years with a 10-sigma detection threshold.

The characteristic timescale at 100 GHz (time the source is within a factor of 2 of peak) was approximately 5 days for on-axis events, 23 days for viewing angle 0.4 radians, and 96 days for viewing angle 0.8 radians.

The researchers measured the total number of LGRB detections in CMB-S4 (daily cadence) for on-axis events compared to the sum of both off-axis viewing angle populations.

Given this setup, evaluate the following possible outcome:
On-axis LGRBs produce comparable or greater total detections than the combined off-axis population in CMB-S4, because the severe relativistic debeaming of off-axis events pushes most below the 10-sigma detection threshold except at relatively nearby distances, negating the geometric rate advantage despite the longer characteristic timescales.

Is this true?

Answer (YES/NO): YES